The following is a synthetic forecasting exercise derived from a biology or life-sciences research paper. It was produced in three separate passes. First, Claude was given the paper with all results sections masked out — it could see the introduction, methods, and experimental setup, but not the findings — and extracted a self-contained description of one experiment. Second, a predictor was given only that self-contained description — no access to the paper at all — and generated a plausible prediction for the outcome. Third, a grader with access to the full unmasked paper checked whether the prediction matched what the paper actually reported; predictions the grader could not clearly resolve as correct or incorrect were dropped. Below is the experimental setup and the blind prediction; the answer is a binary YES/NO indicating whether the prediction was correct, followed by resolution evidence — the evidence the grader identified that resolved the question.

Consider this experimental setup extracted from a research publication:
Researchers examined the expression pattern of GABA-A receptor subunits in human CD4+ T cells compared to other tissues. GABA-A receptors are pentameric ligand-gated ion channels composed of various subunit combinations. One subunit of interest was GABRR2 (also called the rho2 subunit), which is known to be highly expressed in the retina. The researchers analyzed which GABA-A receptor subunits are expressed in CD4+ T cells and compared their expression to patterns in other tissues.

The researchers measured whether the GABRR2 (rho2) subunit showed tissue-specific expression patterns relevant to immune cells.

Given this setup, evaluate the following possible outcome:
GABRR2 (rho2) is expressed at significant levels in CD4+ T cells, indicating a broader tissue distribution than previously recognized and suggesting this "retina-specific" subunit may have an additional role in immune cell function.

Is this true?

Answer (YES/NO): YES